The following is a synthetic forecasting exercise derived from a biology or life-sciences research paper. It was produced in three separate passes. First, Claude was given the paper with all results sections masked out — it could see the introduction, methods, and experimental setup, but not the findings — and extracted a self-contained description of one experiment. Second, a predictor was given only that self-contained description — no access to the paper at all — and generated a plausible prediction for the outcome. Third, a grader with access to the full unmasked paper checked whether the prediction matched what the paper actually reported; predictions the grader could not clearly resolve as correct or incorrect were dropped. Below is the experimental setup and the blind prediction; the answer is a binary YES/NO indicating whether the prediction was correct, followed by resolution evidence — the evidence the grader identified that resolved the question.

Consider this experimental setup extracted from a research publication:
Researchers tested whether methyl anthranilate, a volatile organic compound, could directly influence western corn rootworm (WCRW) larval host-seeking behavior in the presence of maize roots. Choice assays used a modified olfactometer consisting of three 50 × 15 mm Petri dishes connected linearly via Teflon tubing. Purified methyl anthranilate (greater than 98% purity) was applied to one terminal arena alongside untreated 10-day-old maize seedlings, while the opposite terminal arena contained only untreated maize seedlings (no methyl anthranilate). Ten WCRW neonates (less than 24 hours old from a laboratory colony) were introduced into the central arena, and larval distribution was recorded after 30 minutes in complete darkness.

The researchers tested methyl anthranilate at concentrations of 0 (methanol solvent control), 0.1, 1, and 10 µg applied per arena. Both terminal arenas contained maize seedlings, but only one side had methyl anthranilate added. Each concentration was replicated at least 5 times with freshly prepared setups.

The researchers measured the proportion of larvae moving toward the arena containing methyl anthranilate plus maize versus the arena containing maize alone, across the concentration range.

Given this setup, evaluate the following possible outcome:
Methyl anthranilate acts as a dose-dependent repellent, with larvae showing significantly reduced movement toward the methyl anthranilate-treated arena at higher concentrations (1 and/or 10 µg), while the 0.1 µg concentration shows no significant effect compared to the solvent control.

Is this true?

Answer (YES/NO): NO